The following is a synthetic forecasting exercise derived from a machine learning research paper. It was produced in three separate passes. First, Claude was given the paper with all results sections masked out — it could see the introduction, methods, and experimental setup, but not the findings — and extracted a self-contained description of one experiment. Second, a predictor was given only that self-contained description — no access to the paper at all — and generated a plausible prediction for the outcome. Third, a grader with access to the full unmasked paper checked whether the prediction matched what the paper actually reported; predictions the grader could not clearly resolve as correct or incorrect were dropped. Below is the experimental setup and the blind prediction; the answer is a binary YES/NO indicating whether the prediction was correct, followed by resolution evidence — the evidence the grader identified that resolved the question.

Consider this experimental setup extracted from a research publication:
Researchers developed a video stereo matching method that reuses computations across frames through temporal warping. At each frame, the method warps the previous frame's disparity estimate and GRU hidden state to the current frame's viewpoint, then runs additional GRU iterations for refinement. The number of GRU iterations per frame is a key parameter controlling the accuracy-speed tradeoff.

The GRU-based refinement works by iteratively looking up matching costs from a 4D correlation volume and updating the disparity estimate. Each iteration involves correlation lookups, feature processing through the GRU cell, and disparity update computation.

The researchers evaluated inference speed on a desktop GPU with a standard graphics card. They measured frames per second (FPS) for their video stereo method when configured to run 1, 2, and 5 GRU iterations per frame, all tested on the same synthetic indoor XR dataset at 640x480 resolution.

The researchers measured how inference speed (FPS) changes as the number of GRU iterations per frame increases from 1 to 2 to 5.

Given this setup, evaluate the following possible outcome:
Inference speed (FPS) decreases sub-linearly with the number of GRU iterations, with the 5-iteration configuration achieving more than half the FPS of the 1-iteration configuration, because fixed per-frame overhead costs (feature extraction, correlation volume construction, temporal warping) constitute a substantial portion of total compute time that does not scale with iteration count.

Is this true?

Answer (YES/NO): YES